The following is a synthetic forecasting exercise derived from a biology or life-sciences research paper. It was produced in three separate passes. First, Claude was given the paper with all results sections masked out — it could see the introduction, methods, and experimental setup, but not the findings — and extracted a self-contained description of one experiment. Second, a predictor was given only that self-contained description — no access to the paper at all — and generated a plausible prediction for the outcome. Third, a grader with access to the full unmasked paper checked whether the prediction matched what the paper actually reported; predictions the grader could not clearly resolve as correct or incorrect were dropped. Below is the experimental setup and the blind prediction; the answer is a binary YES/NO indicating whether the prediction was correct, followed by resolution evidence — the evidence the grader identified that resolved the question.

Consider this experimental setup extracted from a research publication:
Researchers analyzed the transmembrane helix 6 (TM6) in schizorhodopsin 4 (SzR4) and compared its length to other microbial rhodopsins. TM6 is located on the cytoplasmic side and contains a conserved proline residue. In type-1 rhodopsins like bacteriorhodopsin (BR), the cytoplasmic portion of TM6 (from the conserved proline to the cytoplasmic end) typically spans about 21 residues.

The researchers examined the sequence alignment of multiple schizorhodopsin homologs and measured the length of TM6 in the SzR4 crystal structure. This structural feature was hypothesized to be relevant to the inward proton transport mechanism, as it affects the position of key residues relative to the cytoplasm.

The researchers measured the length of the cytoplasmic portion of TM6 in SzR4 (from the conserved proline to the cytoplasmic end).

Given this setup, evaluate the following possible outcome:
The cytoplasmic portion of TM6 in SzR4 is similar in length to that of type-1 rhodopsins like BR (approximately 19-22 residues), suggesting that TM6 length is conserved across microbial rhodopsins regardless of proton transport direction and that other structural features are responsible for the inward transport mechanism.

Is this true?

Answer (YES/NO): NO